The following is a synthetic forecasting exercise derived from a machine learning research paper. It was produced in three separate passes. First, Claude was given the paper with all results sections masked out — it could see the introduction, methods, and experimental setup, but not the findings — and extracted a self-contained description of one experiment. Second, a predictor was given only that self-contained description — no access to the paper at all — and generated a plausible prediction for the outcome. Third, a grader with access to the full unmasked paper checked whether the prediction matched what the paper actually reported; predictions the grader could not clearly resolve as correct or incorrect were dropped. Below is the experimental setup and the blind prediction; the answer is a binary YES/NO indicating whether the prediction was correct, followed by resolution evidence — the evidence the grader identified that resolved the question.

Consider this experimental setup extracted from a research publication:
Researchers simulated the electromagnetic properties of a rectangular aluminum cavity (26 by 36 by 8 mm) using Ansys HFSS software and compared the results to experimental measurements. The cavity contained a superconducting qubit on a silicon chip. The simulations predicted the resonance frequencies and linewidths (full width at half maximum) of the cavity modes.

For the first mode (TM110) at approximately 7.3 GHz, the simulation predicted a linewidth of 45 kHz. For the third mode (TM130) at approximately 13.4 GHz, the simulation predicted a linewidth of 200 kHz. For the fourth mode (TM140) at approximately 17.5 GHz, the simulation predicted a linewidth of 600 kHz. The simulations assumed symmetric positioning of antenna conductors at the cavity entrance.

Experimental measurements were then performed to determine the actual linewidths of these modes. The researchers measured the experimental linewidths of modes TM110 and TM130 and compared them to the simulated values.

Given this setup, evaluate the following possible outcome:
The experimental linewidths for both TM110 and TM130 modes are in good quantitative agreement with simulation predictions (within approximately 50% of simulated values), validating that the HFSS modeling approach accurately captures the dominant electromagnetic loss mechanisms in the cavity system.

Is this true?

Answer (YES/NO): NO